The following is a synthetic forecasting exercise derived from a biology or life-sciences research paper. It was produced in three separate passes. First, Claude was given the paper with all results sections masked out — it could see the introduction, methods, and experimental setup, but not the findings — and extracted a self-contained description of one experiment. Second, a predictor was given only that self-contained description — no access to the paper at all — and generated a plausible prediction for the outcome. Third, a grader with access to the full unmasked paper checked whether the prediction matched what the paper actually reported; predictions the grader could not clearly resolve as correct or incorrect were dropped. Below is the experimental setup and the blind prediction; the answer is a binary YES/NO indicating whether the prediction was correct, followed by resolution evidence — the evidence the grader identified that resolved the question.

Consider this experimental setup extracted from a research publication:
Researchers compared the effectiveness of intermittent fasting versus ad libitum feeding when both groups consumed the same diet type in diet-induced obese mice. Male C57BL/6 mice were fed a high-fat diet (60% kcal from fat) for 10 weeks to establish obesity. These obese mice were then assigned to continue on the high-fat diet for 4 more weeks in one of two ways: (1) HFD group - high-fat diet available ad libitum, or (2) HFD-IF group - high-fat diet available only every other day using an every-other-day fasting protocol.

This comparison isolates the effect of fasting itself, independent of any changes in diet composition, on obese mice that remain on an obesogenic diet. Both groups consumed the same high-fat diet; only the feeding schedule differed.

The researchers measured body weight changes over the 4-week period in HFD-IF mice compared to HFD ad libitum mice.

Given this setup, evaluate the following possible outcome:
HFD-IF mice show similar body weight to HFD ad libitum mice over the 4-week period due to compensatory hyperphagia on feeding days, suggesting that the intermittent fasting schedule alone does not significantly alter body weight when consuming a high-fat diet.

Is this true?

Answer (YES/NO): NO